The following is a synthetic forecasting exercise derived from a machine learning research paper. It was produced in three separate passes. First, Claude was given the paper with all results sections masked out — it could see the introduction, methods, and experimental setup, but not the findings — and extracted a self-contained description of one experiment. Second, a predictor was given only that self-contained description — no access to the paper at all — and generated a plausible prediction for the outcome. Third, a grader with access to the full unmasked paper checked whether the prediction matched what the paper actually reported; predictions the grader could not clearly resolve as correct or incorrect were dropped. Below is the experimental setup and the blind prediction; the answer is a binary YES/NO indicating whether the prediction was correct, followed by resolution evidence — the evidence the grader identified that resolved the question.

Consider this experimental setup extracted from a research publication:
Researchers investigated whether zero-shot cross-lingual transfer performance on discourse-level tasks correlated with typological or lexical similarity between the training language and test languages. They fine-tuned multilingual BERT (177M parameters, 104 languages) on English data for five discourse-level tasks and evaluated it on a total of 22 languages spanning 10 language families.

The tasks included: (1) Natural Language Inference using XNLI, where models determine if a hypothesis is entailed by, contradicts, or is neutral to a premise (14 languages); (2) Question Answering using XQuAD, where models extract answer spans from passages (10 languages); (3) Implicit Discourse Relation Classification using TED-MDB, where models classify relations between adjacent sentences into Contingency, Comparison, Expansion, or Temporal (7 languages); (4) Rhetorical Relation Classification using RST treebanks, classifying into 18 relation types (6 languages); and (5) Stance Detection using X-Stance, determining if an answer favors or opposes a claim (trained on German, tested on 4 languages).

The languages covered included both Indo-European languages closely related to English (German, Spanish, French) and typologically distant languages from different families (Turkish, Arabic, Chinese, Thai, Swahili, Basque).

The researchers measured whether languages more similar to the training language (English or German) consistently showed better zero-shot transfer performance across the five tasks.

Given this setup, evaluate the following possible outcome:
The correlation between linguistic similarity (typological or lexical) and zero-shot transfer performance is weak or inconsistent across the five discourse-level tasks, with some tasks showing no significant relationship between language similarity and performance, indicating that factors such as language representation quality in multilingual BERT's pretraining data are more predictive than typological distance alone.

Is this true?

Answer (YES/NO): NO